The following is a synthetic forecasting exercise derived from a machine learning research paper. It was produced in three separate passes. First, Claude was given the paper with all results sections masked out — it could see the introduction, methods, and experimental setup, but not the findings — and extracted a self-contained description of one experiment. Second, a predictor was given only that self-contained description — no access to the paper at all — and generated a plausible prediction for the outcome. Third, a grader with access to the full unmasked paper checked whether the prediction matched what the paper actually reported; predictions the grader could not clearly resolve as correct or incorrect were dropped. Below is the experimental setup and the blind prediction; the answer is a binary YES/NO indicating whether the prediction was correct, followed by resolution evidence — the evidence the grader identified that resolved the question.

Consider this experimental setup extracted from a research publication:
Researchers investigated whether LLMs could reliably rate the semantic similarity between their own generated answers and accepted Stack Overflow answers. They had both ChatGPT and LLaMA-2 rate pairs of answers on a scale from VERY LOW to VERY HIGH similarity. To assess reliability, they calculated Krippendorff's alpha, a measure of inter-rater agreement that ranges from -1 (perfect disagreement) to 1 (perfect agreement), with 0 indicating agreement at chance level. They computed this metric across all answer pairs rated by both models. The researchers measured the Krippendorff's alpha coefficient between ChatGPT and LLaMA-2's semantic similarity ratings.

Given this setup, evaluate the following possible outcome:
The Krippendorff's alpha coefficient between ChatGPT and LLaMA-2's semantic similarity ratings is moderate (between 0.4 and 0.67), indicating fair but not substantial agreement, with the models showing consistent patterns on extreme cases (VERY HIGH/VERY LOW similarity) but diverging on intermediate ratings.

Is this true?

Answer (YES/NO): NO